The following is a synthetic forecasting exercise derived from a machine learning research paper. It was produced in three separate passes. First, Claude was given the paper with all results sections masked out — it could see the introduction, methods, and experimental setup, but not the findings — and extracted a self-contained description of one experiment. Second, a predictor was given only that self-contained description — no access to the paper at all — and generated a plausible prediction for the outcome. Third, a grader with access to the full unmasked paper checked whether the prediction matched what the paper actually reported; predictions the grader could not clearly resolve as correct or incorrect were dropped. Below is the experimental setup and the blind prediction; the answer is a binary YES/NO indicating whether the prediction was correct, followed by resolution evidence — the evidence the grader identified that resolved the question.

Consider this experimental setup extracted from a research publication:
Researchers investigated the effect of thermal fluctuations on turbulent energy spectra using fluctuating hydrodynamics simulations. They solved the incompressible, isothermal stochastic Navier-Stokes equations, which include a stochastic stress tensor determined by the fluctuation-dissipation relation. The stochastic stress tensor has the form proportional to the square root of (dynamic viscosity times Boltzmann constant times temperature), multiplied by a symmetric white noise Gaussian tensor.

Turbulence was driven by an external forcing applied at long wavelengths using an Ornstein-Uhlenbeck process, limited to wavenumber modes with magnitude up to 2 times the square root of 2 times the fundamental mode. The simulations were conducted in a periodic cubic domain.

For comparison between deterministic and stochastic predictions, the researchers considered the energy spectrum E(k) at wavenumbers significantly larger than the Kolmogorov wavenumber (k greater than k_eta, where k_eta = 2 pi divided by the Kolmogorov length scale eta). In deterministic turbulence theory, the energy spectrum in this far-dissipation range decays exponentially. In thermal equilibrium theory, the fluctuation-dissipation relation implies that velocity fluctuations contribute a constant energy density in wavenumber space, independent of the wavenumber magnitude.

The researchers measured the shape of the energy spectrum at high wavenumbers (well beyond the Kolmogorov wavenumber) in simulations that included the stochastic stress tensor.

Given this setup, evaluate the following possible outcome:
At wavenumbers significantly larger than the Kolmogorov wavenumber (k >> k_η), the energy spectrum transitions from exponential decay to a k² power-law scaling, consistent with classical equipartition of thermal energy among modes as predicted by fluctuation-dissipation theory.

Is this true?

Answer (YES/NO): YES